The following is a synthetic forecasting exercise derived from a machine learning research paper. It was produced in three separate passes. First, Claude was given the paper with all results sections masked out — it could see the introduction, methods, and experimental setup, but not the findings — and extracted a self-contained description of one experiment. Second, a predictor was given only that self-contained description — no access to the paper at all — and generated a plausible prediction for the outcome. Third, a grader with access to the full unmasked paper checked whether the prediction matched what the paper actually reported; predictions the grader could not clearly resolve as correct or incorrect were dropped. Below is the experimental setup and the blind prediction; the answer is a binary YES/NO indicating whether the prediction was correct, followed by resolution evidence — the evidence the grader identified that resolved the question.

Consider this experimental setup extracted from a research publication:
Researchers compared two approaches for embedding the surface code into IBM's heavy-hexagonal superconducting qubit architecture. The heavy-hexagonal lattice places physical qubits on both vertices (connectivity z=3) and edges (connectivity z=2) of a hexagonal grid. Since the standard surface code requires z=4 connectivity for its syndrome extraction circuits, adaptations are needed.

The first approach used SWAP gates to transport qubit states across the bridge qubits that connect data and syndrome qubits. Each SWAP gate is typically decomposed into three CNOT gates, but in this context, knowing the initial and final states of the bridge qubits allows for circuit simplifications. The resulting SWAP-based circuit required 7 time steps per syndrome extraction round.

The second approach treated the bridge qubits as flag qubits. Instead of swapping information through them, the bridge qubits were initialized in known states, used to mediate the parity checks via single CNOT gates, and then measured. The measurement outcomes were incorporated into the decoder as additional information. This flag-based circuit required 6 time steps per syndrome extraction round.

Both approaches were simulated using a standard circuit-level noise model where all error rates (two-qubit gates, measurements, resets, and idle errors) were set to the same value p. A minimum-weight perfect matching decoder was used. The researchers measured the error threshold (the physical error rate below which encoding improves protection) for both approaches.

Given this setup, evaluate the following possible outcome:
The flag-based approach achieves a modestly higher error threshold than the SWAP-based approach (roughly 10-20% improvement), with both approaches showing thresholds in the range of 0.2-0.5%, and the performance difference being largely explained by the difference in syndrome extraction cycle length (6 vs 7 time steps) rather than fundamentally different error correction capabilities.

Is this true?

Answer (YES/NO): NO